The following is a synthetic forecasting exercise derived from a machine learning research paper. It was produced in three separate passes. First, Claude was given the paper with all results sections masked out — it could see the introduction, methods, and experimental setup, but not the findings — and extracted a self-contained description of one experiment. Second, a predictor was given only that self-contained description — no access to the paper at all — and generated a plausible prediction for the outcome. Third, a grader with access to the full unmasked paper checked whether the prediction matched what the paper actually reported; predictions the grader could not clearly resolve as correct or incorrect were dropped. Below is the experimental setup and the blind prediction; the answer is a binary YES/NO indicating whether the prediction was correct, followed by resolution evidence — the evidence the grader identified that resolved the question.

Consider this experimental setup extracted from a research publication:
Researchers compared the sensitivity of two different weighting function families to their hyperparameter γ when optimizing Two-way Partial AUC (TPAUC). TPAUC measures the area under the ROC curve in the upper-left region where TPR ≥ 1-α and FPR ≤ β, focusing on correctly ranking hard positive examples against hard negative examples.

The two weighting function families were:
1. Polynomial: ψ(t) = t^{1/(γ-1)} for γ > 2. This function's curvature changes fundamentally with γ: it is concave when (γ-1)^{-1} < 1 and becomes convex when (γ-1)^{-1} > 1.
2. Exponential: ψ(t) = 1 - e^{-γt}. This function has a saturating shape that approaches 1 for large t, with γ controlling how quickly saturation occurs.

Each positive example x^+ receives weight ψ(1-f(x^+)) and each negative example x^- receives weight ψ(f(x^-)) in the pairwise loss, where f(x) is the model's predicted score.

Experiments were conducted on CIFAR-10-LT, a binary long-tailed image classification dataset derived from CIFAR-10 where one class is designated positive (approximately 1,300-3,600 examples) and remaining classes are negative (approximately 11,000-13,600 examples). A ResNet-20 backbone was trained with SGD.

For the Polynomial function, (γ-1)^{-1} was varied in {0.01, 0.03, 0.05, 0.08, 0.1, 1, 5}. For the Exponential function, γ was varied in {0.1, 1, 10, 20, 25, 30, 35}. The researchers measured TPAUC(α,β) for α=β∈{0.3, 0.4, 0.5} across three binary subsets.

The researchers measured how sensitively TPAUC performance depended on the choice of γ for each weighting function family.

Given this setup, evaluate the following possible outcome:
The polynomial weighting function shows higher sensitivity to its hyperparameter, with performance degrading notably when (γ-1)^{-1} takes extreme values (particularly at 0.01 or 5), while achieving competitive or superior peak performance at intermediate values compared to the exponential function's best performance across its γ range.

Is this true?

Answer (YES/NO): NO